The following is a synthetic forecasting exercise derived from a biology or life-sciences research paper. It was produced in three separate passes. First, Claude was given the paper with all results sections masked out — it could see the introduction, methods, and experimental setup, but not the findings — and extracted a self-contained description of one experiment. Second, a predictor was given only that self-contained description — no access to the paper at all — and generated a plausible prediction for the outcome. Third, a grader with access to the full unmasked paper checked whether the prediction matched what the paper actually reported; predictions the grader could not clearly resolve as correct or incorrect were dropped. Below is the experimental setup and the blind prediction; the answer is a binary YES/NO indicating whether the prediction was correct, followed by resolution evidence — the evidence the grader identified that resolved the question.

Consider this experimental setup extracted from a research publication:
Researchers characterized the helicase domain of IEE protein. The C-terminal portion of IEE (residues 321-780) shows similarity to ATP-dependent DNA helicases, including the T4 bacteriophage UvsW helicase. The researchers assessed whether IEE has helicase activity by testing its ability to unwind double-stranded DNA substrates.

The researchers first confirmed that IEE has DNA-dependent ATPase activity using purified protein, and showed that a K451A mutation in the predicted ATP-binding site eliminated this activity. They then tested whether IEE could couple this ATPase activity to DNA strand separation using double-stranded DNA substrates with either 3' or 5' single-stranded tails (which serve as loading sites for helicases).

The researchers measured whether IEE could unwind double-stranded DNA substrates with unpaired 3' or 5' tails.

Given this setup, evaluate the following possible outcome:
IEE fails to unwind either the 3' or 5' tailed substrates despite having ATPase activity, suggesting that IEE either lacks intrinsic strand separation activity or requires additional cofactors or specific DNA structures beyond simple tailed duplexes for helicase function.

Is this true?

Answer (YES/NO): YES